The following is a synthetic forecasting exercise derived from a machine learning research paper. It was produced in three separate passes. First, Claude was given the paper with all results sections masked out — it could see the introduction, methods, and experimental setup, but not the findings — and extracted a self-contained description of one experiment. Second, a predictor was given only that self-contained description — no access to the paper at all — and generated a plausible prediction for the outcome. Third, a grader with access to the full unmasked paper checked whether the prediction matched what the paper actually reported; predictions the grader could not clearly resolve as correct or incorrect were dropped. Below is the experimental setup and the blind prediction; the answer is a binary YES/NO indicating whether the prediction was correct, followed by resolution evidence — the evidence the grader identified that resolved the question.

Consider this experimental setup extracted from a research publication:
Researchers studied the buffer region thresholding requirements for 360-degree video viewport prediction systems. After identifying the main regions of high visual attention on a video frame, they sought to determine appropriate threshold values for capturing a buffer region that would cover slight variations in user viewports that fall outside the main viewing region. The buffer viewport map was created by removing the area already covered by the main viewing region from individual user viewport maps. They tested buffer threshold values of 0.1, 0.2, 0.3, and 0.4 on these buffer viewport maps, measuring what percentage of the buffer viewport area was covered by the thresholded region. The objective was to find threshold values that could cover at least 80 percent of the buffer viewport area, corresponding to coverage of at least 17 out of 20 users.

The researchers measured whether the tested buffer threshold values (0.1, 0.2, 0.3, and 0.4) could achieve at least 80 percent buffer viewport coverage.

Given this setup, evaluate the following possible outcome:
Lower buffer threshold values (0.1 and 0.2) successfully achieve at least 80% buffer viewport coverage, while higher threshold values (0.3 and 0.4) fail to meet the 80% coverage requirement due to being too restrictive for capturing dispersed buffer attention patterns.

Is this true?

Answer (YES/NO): NO